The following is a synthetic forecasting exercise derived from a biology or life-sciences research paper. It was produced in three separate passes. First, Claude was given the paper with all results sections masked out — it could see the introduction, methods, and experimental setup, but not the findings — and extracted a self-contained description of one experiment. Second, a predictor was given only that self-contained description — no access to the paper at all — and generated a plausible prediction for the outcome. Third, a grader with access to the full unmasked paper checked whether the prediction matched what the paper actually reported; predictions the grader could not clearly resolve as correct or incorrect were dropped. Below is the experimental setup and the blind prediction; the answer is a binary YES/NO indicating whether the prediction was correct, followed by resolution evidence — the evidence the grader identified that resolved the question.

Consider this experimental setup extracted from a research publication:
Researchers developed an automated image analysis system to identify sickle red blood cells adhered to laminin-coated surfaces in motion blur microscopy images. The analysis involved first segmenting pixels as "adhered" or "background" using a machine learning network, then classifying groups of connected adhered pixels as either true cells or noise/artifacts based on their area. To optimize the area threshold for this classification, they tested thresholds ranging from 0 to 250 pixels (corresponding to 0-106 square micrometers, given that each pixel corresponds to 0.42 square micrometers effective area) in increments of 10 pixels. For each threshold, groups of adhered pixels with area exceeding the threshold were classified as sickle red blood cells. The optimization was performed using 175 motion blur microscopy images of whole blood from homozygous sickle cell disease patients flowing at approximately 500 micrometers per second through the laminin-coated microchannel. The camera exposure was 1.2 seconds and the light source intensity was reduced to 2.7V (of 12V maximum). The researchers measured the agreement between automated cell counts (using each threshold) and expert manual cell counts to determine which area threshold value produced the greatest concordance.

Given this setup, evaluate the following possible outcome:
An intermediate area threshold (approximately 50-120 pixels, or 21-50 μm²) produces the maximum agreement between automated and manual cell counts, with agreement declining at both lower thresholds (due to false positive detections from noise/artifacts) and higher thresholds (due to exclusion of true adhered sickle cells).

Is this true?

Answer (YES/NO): YES